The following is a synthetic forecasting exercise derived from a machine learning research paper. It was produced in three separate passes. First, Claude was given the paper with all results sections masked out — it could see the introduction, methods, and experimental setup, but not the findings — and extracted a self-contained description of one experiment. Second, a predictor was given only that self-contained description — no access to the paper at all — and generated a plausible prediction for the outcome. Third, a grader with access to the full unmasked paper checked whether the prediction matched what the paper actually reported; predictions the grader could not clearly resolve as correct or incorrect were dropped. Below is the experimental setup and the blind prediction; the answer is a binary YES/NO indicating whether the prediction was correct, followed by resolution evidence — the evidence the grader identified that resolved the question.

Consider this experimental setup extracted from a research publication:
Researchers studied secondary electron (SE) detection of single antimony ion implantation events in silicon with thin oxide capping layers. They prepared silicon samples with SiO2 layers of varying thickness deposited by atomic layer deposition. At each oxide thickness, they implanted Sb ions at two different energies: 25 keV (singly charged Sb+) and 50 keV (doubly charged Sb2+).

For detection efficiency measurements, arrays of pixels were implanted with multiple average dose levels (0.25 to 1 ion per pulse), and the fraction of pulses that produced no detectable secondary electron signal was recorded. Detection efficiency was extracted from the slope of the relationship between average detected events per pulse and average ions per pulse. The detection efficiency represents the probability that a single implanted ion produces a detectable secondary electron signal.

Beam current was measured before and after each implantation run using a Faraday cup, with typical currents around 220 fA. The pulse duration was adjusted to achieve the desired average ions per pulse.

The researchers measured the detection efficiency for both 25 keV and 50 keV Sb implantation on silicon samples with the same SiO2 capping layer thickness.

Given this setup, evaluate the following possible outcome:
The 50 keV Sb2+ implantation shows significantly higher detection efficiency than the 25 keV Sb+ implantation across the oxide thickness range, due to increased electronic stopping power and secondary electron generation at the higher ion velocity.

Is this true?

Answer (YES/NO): YES